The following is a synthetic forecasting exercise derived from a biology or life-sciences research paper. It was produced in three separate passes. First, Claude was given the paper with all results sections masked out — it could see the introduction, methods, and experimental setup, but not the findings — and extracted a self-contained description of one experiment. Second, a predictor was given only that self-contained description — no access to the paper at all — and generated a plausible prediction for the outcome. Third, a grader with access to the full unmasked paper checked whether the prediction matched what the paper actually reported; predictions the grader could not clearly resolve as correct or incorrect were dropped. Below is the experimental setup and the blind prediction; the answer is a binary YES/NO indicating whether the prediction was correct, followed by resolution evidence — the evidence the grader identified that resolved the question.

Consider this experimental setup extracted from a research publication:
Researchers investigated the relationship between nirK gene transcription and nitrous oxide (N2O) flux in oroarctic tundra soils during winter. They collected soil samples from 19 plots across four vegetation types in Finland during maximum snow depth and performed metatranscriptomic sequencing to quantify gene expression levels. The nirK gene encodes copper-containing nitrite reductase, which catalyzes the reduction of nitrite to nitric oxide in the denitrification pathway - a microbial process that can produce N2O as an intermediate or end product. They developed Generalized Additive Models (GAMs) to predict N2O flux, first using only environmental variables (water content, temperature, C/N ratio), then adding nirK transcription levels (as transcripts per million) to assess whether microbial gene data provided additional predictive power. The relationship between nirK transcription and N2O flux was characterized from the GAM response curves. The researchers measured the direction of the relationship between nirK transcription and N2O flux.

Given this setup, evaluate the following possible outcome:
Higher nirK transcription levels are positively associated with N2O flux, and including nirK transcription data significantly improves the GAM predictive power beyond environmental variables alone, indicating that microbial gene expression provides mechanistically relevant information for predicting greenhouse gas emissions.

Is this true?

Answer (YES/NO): YES